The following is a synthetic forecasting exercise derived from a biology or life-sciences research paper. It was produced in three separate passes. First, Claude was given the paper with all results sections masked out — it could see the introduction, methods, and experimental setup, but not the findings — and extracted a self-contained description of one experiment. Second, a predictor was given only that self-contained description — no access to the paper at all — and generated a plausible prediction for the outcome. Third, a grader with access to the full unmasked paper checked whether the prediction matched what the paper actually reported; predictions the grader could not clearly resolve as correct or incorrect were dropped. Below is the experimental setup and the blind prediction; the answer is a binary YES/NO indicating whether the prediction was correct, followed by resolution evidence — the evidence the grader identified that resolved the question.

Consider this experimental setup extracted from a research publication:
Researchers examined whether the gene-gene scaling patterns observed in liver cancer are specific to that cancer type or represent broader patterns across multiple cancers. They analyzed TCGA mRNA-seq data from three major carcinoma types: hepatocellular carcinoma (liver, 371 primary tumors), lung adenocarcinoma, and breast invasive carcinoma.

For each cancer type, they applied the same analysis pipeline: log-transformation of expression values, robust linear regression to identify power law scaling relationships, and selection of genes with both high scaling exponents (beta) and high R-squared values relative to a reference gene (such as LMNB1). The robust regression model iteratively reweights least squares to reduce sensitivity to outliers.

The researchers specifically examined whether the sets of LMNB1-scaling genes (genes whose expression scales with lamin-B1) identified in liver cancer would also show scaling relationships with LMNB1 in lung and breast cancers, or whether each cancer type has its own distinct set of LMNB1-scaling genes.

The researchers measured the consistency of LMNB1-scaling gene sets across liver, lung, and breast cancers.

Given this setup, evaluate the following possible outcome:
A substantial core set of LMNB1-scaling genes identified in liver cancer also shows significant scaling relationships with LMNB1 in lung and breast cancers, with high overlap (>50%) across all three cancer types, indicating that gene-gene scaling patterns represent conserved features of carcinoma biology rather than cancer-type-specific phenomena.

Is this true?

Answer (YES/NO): YES